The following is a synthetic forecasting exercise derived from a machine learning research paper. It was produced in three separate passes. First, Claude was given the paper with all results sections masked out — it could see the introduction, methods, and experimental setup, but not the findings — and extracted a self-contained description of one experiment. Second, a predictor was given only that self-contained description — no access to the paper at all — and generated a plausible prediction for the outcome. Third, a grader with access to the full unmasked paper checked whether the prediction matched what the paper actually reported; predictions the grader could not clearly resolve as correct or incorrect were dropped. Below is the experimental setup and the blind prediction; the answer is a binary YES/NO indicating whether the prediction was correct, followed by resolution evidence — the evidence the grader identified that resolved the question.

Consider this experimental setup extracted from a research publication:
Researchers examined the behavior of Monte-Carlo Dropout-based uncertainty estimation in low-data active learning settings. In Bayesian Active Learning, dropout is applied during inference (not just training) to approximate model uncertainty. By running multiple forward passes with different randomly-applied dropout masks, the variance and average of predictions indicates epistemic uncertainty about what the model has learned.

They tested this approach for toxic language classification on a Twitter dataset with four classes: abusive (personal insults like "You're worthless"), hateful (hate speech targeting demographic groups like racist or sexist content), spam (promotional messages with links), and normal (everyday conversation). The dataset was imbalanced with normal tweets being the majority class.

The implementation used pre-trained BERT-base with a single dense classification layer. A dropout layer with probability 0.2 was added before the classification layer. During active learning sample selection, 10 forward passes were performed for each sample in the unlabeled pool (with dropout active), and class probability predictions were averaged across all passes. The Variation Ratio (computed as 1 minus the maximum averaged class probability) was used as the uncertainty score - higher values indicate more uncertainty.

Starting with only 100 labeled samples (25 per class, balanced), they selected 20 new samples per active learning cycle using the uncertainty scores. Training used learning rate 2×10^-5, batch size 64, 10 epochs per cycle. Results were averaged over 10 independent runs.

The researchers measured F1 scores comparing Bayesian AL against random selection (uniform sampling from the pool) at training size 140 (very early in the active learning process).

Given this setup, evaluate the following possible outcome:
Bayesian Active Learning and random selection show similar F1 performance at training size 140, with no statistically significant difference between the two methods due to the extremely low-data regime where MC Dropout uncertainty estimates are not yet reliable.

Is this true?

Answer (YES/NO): NO